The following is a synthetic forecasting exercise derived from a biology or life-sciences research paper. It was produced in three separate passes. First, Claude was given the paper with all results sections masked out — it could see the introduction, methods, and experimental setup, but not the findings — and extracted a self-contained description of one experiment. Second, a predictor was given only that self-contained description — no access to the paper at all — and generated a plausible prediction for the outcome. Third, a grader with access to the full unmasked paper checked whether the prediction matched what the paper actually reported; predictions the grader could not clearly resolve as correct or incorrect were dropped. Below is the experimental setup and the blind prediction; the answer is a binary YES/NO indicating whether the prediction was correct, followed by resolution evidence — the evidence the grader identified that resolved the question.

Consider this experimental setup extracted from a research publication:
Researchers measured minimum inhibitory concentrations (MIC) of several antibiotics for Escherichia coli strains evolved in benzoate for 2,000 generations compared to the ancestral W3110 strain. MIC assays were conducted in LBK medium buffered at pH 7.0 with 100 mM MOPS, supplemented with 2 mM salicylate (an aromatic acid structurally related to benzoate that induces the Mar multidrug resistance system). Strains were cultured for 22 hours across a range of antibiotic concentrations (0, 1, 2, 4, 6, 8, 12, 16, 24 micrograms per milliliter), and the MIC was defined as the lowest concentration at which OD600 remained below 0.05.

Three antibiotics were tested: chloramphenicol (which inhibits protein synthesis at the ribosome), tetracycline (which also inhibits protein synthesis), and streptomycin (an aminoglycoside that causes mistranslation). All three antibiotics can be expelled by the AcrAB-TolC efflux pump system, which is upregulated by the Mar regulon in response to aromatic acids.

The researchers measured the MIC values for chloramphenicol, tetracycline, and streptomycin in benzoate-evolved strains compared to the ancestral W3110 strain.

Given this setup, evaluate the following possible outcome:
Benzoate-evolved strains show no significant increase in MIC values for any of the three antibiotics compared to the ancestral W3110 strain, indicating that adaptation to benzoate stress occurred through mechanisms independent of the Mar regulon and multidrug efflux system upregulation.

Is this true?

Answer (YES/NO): NO